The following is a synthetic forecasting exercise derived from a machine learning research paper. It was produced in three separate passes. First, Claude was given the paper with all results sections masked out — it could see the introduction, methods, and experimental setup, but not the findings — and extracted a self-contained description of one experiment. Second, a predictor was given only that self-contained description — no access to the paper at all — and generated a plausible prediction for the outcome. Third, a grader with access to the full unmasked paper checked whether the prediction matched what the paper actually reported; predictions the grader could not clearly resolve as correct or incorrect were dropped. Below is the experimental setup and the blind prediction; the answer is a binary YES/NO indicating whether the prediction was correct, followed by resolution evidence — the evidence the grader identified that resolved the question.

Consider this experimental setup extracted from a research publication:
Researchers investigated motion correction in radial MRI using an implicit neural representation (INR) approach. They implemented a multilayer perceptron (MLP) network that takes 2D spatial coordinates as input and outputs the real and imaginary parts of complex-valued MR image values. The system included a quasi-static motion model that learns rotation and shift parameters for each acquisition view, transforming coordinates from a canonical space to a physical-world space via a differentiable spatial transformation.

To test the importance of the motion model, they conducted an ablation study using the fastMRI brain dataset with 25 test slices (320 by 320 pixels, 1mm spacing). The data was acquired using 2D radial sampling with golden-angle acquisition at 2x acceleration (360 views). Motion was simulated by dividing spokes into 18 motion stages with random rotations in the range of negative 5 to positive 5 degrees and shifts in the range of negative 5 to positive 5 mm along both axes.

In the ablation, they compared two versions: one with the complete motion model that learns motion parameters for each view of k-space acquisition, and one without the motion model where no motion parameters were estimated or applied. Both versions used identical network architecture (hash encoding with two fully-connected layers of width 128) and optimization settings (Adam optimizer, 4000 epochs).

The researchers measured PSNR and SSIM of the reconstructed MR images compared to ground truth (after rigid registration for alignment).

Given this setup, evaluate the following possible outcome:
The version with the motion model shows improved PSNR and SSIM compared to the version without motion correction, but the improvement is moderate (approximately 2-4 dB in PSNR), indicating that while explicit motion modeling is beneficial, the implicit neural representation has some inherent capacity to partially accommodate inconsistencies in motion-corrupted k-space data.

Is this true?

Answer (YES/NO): NO